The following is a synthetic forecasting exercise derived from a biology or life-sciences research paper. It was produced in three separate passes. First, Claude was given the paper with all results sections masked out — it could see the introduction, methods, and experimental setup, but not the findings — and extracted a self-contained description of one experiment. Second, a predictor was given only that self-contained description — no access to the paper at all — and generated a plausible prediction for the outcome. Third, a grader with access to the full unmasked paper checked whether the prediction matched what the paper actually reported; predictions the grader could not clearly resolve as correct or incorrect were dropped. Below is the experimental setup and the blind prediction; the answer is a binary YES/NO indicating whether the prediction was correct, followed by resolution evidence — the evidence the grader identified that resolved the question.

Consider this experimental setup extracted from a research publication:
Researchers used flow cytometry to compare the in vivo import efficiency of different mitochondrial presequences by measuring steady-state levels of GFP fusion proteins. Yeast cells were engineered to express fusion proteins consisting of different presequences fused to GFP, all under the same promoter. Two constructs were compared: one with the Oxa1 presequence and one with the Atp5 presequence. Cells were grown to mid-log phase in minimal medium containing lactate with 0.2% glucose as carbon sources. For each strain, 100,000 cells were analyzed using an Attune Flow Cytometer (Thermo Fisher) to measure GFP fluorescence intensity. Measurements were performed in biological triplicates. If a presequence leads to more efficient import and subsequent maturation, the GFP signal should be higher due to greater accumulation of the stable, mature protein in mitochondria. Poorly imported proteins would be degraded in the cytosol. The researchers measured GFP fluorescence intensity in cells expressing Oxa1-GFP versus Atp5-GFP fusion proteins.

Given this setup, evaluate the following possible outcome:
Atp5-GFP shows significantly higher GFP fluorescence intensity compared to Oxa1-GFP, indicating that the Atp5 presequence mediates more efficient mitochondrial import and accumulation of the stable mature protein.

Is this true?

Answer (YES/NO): NO